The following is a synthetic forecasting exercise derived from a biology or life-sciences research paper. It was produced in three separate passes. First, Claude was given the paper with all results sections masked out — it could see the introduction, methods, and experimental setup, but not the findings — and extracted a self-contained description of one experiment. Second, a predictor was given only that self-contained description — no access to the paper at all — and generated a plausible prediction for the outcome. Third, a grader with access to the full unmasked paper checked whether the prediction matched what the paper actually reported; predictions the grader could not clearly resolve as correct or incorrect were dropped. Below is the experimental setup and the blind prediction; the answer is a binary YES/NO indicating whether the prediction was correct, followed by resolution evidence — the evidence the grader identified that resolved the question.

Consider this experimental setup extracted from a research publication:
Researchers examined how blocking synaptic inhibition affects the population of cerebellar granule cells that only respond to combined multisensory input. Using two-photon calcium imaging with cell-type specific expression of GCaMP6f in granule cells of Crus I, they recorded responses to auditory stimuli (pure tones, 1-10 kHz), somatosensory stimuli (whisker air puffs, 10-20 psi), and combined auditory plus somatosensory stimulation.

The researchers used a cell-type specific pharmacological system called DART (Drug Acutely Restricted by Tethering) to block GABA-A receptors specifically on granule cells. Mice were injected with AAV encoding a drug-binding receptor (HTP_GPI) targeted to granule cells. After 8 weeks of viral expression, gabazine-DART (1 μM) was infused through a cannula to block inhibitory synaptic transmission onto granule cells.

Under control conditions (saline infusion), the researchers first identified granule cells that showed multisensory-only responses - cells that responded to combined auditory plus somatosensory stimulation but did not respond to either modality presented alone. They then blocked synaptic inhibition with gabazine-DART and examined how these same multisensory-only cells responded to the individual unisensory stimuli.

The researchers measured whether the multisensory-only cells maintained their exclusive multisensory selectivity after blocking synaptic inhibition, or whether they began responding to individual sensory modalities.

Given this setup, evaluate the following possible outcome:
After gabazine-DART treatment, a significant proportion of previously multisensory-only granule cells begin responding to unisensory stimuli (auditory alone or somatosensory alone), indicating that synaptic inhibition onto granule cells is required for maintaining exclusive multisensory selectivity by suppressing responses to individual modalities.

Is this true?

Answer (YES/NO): YES